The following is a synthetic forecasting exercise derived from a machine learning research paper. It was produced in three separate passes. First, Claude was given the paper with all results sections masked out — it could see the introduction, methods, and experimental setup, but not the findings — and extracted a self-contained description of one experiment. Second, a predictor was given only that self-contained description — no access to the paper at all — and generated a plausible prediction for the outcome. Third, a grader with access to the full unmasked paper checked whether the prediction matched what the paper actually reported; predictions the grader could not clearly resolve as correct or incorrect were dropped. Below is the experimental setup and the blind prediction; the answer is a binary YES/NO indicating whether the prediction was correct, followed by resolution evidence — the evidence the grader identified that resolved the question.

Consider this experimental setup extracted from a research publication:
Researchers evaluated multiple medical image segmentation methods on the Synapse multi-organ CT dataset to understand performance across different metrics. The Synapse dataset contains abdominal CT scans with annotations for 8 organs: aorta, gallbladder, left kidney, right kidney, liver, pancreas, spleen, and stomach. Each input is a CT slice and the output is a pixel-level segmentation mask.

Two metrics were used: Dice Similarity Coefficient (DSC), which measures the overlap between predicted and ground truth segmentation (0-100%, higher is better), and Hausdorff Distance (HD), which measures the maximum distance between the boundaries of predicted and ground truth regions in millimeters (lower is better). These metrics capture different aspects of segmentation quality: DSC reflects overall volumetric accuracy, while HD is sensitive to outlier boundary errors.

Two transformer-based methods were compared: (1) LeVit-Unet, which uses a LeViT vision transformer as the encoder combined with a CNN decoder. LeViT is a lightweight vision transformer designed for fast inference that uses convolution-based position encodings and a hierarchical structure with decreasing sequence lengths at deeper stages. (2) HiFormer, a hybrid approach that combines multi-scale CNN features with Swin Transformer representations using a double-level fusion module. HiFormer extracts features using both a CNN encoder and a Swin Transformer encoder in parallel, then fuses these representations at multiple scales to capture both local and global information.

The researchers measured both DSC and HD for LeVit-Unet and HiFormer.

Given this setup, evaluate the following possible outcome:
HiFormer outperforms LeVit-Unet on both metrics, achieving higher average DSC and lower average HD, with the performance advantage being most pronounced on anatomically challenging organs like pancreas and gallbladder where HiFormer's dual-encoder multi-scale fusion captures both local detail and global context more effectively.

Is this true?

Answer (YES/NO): NO